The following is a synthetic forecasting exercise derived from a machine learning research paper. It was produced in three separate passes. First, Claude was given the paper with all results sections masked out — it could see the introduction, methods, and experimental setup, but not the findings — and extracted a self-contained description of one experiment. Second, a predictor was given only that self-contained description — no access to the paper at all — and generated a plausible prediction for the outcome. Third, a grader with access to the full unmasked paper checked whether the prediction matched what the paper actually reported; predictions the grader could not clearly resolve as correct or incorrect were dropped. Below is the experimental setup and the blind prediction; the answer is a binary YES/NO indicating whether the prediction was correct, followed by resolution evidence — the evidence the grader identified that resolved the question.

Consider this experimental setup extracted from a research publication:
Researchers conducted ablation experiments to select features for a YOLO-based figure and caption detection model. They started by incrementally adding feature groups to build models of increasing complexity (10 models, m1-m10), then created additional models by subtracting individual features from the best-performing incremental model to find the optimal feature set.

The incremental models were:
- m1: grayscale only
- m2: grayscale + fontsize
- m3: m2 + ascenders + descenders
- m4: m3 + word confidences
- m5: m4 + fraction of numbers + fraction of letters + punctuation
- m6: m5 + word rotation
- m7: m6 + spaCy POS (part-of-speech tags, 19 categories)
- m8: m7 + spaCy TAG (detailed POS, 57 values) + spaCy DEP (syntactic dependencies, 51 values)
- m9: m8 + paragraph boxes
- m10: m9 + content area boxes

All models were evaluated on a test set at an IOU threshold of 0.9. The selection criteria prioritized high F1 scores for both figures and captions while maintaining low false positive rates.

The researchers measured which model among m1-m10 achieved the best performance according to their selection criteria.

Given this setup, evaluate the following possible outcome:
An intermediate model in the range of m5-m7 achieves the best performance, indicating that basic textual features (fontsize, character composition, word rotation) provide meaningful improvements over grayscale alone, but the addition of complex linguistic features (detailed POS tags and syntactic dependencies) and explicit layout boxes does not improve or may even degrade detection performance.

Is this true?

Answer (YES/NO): YES